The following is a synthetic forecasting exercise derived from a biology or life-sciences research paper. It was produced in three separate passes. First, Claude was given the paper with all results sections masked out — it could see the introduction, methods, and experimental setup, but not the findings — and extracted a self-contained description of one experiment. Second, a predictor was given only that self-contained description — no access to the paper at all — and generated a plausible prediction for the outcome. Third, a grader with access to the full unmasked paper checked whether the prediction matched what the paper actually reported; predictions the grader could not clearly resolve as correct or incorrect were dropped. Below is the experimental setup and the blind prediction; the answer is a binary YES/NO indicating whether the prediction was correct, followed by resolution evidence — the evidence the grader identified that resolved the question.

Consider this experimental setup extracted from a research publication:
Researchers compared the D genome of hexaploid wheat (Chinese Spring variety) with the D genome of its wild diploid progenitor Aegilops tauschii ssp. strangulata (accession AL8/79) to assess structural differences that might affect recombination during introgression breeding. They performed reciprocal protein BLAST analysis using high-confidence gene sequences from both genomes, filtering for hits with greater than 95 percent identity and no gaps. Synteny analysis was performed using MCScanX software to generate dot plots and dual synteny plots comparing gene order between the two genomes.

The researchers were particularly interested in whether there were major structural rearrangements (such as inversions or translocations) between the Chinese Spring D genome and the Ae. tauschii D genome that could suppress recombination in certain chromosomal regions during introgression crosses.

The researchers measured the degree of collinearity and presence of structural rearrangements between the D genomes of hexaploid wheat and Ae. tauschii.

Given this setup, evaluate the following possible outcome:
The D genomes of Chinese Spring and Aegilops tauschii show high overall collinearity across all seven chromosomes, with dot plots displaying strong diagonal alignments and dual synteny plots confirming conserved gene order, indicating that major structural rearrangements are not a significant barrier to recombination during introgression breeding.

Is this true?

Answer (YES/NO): YES